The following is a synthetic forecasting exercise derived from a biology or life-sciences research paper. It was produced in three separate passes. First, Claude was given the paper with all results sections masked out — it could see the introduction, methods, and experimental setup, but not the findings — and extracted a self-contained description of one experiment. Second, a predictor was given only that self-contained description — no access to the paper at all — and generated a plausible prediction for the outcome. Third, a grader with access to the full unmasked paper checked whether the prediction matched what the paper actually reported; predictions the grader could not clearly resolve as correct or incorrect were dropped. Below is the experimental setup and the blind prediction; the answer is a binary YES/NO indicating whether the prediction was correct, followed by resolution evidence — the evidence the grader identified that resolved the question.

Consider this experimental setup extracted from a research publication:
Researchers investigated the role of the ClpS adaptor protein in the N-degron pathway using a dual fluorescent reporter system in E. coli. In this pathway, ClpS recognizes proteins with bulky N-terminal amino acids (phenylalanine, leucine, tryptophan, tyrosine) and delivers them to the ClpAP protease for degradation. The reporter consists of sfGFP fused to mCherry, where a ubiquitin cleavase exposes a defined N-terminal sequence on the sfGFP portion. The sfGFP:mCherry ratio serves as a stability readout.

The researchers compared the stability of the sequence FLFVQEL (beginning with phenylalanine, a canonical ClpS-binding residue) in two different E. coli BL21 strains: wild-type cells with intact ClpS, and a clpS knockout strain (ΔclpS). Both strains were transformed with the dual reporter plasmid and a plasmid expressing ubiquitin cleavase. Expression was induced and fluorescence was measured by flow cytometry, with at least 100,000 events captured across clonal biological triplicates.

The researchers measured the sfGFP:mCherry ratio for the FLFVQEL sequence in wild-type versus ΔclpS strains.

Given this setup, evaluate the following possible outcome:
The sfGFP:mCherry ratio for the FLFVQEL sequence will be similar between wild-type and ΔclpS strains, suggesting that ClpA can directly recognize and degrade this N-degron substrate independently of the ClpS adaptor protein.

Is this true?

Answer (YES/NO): NO